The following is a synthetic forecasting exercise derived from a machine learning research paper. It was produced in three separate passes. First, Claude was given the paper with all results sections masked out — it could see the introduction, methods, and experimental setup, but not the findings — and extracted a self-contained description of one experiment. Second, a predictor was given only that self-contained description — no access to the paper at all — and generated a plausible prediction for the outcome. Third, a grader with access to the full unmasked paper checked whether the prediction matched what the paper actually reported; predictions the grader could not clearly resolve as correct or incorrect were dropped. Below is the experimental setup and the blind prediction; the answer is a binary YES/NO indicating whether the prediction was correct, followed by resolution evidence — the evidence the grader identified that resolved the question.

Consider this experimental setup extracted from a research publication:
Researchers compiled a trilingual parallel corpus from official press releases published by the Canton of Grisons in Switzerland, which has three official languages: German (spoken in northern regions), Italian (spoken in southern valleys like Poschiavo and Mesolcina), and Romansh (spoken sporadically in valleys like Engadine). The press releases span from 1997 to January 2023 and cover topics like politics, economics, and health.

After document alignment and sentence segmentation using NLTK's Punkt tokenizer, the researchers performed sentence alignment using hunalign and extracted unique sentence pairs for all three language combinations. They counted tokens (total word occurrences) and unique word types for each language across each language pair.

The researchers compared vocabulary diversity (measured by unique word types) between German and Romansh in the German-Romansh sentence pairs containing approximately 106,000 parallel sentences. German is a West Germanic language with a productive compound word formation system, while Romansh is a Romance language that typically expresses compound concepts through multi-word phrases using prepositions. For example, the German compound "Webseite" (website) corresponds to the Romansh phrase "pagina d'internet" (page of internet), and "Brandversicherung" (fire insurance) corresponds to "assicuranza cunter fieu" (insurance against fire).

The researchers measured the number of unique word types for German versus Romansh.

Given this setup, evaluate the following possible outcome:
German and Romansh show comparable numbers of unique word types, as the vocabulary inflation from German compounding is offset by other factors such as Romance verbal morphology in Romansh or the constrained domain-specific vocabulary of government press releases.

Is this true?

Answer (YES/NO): NO